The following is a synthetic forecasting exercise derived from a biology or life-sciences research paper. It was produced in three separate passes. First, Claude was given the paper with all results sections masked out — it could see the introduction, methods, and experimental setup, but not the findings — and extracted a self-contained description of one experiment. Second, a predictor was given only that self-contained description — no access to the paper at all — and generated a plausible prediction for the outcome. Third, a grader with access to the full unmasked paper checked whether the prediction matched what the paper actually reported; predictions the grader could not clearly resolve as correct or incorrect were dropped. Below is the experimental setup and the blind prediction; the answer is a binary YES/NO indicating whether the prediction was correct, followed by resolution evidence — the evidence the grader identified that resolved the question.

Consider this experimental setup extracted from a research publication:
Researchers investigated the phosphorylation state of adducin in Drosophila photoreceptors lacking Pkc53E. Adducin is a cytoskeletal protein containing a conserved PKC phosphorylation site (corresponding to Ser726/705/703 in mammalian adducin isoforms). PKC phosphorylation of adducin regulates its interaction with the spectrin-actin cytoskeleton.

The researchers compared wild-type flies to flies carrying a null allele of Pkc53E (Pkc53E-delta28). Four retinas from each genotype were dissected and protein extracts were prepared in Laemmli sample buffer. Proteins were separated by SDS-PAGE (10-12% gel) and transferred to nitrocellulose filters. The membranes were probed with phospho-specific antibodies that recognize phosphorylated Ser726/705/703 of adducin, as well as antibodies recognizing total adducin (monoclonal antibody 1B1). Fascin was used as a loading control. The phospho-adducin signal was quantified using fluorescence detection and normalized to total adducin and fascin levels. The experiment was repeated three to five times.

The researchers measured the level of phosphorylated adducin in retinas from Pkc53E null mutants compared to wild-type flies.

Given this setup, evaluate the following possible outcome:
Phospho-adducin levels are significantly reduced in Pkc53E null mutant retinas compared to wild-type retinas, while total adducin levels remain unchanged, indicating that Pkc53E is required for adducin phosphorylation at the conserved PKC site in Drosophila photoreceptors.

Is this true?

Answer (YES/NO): YES